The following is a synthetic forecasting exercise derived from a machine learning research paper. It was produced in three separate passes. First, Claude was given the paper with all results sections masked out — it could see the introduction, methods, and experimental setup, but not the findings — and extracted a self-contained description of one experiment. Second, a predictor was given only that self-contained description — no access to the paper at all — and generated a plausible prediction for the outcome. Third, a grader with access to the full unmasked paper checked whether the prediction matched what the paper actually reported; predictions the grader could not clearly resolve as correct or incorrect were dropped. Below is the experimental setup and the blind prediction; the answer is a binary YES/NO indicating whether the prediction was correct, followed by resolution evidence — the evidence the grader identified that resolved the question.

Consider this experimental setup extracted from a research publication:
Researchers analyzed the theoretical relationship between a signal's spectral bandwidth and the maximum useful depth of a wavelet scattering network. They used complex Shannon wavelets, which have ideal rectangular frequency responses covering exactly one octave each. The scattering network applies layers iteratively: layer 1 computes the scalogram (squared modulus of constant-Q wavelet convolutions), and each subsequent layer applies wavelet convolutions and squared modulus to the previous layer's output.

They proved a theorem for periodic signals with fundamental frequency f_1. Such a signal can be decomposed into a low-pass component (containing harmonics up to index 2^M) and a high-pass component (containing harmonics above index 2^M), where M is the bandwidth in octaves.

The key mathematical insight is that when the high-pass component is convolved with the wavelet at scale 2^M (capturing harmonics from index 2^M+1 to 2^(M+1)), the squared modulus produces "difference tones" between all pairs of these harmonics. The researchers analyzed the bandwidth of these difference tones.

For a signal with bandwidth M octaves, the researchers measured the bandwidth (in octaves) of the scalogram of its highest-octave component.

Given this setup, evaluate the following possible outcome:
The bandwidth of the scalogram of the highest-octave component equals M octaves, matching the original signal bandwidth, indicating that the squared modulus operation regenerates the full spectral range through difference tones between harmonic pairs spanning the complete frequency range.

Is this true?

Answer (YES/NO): NO